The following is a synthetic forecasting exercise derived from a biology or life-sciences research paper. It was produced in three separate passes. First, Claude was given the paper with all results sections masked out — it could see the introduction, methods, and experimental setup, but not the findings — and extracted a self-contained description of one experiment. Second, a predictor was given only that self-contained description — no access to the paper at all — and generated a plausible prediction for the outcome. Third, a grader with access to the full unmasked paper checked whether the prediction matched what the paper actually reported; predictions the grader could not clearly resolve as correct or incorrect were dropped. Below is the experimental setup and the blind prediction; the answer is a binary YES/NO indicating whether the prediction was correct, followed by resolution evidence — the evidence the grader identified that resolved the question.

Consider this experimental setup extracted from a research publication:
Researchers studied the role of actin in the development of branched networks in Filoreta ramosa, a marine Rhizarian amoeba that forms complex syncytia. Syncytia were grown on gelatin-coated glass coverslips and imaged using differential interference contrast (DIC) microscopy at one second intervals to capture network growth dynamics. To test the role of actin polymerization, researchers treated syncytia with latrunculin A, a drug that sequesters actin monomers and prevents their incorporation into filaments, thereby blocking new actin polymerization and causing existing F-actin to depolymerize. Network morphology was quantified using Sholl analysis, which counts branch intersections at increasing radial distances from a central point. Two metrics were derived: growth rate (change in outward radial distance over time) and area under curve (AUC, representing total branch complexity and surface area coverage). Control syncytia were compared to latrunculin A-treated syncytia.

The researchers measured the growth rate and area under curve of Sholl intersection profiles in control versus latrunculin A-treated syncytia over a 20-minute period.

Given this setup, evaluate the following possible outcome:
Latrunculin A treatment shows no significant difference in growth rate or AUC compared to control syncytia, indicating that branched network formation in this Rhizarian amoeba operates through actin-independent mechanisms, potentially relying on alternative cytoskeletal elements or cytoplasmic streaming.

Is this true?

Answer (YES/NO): NO